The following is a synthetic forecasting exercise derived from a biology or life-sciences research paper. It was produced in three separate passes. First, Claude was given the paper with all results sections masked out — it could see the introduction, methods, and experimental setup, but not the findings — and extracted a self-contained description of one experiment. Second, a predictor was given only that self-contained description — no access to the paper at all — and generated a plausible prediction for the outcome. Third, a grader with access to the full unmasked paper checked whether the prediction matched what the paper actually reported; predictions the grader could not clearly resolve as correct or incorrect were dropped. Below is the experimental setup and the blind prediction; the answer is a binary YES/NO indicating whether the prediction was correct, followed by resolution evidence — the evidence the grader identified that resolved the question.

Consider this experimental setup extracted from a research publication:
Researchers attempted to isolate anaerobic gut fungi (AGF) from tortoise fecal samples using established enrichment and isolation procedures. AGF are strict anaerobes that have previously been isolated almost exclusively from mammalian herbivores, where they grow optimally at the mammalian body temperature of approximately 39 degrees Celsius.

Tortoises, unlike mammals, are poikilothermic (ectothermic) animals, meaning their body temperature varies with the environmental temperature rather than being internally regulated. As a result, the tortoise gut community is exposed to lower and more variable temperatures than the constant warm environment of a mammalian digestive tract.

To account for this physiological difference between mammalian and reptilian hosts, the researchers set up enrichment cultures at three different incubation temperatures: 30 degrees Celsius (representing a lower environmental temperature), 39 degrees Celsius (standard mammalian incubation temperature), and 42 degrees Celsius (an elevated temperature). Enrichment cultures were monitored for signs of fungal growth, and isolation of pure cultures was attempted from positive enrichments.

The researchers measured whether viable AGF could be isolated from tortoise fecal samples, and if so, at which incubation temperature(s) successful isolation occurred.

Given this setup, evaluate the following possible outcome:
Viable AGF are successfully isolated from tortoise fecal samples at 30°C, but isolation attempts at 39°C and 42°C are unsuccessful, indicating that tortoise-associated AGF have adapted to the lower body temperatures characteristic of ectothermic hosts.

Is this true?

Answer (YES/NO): NO